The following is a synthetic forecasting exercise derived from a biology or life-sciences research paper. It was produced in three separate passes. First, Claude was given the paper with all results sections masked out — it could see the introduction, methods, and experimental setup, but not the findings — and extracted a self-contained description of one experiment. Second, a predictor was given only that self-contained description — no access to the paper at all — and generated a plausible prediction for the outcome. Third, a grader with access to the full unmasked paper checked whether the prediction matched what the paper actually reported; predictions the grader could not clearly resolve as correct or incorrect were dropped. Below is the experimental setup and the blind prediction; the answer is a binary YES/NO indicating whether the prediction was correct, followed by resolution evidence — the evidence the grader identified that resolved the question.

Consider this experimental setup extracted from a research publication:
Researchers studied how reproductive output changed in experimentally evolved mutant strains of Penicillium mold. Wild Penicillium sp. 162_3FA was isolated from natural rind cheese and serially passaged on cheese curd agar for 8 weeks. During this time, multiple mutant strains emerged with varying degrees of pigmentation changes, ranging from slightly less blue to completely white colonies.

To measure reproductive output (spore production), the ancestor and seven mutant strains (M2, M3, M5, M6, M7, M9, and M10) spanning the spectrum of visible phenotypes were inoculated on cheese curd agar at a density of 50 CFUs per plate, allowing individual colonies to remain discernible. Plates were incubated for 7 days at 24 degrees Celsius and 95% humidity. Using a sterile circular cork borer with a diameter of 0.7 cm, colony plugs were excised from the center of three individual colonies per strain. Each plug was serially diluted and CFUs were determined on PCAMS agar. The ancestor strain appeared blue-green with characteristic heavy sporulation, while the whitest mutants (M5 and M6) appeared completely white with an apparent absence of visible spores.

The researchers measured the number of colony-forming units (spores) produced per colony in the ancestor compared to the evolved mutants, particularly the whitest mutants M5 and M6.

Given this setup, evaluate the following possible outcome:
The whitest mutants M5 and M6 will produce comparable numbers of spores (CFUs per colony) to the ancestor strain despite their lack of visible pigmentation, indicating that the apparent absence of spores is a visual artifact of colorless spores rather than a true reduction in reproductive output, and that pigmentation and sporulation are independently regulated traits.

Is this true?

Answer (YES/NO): NO